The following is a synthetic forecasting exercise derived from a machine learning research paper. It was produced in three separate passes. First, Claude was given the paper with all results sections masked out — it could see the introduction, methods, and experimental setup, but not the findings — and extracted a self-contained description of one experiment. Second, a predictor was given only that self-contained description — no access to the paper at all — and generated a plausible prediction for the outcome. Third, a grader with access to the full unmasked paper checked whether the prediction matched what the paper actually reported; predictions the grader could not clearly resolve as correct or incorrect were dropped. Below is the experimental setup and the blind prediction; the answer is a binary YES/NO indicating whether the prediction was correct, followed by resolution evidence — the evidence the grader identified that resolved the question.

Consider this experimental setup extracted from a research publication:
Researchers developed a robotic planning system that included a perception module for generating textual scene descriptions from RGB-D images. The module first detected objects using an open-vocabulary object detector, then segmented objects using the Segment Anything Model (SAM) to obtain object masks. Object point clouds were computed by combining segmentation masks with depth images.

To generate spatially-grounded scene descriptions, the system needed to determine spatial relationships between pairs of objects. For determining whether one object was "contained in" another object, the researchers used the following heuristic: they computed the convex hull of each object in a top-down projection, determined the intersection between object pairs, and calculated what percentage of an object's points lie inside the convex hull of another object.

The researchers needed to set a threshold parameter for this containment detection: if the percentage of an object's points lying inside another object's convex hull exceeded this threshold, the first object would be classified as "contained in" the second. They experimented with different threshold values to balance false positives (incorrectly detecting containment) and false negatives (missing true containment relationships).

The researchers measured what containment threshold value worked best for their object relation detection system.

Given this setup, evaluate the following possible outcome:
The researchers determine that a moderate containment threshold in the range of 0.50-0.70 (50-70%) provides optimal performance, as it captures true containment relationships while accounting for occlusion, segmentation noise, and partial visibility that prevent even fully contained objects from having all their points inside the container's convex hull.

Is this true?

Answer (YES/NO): NO